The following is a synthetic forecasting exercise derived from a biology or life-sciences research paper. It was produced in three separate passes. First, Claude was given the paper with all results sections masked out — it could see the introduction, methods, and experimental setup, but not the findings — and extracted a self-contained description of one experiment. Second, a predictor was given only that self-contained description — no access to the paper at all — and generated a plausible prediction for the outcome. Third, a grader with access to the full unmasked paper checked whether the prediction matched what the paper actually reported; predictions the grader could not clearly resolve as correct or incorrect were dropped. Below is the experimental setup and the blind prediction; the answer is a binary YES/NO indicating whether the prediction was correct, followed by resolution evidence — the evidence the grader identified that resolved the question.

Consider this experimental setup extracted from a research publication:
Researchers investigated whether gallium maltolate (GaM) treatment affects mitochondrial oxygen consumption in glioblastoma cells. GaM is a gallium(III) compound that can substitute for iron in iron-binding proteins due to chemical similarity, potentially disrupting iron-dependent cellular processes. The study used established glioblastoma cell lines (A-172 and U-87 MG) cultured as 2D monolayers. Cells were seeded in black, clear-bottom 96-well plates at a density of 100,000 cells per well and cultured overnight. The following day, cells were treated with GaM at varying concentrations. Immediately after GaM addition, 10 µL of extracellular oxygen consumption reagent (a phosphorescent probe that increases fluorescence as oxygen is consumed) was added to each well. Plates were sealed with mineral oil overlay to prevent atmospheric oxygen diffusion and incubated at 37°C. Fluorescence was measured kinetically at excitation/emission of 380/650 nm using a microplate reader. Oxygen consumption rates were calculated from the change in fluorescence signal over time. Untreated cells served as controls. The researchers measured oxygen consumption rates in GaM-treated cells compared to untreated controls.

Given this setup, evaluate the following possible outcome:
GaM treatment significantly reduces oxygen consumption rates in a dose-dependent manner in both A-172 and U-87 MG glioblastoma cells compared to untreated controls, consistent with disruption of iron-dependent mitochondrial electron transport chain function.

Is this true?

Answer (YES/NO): NO